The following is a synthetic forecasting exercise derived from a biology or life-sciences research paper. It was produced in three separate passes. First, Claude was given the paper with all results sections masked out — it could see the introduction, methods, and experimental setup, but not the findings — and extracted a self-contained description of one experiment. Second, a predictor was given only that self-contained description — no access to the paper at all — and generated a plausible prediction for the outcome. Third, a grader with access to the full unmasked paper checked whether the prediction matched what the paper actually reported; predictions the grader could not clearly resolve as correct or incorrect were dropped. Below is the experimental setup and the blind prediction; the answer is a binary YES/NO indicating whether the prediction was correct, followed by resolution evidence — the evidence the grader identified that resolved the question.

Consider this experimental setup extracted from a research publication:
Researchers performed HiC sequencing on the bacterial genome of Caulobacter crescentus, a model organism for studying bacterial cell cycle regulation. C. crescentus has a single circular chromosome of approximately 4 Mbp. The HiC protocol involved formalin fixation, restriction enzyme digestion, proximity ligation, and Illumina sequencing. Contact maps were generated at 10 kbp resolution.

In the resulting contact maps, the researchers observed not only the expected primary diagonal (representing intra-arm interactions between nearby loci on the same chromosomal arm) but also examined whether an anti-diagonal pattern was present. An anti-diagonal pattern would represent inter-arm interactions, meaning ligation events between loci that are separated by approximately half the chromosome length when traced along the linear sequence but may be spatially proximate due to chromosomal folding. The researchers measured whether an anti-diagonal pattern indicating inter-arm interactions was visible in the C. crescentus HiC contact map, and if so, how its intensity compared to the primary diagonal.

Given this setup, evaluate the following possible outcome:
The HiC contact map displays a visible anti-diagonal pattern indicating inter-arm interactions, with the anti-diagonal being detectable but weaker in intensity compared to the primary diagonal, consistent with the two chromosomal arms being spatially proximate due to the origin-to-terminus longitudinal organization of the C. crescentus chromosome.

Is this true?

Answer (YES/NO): YES